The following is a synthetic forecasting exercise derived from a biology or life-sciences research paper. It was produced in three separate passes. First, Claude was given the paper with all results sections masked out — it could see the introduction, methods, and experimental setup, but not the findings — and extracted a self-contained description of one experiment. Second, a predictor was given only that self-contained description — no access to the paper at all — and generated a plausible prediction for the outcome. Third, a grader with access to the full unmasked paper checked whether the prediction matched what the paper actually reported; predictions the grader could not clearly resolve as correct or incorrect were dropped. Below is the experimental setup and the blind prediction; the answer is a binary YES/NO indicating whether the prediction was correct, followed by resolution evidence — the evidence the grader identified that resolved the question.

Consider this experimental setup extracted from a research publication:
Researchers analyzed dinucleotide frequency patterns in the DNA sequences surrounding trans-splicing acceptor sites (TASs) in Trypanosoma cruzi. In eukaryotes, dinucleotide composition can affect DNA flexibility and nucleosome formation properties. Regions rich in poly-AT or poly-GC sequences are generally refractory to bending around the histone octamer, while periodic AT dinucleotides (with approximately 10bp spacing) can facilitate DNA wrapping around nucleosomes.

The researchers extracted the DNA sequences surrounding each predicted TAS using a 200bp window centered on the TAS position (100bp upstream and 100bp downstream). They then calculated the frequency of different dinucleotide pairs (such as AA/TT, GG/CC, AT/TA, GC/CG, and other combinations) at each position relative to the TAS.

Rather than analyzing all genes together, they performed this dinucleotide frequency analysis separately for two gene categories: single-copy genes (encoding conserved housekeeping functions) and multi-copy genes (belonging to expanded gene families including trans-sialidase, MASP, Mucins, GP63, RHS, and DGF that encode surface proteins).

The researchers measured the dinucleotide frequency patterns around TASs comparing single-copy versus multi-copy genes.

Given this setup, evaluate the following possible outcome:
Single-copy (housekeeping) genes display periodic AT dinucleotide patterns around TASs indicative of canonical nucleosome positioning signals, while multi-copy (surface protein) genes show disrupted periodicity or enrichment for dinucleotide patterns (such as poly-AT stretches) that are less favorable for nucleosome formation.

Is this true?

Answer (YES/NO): NO